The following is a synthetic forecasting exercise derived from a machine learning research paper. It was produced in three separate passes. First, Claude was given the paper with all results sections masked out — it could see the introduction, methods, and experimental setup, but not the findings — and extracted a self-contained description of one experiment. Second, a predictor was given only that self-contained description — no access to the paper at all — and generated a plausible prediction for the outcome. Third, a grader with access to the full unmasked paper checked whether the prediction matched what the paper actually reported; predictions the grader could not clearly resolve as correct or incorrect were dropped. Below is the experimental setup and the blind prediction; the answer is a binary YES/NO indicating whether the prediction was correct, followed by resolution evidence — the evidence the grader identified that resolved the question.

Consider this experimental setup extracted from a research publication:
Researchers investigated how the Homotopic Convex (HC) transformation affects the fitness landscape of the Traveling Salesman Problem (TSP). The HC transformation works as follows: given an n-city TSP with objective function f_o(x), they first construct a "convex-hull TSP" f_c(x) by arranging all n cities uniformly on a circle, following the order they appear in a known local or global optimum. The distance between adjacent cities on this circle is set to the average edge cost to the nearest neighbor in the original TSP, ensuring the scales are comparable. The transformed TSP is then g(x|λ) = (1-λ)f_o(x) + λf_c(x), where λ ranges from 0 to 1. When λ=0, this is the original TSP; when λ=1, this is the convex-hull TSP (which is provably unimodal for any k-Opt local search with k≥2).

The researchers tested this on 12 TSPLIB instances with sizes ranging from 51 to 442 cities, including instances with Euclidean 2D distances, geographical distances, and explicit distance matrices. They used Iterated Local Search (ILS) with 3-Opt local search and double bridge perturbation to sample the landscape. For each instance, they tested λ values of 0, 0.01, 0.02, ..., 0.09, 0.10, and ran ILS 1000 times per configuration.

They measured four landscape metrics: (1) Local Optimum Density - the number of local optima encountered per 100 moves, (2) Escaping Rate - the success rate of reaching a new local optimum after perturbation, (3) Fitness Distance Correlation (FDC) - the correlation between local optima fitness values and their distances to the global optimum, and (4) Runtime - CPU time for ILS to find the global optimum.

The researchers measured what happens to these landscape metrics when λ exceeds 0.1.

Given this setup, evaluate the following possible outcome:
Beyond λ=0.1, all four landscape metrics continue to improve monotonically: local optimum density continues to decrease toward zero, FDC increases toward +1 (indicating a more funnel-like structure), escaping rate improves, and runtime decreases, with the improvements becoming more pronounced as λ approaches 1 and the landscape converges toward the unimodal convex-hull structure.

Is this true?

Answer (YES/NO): NO